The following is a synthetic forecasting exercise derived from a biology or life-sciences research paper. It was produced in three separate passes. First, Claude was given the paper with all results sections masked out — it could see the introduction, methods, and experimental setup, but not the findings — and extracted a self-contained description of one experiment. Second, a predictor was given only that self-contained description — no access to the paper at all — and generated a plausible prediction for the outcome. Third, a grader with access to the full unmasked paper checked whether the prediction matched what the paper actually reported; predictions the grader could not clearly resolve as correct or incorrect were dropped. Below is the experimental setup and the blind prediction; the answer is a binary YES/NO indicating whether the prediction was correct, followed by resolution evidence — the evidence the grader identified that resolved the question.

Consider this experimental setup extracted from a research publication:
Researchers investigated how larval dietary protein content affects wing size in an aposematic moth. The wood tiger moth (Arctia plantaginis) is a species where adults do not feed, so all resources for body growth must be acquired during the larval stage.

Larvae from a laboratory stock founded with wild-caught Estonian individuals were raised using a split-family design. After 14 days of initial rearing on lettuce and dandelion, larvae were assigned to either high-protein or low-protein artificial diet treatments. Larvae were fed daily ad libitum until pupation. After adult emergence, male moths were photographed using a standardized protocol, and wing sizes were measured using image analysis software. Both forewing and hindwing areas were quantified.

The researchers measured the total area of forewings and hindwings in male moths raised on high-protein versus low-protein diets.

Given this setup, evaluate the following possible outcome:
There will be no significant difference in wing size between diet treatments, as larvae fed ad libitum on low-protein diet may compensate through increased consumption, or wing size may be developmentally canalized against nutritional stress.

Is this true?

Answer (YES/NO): YES